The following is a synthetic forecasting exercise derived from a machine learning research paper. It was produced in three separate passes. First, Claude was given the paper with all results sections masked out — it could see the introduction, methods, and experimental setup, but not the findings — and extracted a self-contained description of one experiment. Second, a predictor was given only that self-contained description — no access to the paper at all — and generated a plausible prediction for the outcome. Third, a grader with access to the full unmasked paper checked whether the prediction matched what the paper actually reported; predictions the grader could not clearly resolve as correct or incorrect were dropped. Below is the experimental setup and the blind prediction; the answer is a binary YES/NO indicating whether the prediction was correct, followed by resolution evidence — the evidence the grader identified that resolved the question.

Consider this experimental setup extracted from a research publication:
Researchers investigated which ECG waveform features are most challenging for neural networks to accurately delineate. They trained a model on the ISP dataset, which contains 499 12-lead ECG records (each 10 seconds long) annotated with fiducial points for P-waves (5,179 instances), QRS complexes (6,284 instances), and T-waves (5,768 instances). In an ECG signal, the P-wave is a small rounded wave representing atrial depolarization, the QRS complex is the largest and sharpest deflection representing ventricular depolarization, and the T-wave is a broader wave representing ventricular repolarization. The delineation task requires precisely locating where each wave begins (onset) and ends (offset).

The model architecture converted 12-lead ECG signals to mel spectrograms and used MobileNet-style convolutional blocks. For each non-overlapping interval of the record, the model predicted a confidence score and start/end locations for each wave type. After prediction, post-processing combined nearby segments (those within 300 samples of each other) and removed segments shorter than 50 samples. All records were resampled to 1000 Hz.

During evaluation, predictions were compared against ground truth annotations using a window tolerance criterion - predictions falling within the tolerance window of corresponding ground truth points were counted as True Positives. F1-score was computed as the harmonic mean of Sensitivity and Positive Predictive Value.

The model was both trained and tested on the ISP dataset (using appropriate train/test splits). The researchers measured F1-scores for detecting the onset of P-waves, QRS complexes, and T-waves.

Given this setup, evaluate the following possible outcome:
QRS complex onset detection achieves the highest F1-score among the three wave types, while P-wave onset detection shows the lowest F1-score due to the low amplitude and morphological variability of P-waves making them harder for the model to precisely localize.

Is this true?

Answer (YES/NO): NO